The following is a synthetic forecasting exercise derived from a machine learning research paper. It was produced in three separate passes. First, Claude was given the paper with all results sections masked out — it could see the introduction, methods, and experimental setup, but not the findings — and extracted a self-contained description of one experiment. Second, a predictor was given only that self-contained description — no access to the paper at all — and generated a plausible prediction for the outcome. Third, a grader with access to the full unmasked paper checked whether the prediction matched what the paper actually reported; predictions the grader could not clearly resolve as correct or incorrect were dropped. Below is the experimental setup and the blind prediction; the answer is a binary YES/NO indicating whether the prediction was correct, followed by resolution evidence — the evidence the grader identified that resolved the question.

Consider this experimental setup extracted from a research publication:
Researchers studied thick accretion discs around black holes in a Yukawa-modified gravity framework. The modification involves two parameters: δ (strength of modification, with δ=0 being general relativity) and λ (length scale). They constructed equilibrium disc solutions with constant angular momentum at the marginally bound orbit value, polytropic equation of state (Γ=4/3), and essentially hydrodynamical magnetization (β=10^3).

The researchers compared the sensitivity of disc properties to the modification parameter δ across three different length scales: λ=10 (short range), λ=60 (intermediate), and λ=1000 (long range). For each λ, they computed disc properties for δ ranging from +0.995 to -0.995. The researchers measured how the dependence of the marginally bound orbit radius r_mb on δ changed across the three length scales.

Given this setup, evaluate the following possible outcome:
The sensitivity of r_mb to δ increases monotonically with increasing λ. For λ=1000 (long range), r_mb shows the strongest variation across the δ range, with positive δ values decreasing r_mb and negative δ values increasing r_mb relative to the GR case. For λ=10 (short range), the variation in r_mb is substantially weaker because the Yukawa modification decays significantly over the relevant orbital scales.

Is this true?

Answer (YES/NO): NO